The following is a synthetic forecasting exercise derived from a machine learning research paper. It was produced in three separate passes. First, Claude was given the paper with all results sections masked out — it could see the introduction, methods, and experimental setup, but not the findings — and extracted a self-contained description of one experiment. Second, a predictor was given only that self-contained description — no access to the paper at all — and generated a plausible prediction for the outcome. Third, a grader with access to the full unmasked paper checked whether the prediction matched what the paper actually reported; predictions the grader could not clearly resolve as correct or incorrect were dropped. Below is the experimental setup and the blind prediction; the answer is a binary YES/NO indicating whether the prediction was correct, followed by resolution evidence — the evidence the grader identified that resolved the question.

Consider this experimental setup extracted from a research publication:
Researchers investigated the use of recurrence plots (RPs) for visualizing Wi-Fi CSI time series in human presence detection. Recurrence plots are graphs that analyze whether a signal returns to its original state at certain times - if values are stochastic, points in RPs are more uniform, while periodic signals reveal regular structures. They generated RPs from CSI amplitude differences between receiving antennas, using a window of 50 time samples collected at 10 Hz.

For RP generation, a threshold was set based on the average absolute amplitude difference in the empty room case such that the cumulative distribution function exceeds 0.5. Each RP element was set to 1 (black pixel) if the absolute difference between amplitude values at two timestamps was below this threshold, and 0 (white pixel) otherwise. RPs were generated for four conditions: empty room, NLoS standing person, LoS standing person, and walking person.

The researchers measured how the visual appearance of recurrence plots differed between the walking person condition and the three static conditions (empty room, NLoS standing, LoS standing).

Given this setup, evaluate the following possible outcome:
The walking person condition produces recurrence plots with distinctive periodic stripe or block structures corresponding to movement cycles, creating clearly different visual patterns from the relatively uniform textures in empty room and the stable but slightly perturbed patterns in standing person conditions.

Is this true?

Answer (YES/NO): NO